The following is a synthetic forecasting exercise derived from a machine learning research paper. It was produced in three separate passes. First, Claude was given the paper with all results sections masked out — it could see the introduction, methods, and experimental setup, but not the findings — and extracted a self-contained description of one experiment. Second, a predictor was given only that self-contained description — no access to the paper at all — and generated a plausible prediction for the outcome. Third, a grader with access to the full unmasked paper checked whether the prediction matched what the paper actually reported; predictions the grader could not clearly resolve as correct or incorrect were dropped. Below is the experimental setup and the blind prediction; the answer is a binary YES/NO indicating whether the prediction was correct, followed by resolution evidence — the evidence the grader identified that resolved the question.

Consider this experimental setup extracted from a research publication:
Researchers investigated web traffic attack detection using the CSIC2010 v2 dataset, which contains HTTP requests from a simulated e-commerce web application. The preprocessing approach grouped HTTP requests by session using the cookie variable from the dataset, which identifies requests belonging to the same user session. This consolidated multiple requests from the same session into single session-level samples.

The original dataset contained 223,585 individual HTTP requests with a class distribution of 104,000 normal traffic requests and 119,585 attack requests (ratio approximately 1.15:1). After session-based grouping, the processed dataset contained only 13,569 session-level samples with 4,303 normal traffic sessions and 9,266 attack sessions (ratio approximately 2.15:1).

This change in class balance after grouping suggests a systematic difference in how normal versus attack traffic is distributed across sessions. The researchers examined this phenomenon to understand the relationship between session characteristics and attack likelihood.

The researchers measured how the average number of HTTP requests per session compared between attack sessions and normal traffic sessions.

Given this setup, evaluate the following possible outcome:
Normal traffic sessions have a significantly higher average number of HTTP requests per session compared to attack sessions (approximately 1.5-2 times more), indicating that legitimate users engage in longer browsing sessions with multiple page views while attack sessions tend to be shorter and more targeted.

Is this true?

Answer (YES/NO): YES